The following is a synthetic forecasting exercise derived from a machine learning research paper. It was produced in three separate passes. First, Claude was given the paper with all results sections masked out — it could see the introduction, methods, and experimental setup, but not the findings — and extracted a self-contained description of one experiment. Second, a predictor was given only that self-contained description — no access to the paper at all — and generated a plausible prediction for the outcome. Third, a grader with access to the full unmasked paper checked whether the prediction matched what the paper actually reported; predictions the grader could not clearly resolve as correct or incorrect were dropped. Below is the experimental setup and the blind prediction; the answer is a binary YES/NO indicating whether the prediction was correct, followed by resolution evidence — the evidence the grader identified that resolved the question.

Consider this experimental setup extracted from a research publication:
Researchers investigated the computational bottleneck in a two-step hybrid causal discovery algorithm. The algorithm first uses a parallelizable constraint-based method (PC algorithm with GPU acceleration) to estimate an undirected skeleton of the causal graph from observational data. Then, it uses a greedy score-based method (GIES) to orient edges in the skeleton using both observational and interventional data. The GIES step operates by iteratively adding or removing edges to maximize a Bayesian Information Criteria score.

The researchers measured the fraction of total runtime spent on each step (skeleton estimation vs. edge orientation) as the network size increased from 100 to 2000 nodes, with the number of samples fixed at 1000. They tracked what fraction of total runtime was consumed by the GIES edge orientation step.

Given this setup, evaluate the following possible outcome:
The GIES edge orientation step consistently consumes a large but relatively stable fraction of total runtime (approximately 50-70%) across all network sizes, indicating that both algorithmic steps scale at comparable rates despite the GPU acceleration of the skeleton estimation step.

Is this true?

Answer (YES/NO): NO